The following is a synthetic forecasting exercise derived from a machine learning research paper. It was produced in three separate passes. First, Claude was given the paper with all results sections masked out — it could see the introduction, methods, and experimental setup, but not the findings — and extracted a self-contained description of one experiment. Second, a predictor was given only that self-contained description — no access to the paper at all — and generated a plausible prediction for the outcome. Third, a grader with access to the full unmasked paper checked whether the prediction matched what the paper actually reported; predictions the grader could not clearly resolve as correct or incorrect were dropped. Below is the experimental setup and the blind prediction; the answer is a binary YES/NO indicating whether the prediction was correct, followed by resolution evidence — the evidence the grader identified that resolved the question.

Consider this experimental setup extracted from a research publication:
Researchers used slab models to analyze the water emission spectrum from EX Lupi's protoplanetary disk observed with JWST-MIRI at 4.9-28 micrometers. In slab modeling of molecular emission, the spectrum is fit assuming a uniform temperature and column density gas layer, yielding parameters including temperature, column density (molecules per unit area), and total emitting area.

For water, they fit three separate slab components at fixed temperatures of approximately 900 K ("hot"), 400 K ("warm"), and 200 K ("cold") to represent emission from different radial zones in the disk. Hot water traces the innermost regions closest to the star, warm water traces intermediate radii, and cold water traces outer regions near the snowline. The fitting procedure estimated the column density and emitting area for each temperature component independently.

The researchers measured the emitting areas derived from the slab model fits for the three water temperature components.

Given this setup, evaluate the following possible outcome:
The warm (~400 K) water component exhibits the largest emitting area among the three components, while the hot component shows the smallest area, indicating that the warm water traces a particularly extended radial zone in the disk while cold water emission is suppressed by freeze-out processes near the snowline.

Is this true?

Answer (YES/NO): NO